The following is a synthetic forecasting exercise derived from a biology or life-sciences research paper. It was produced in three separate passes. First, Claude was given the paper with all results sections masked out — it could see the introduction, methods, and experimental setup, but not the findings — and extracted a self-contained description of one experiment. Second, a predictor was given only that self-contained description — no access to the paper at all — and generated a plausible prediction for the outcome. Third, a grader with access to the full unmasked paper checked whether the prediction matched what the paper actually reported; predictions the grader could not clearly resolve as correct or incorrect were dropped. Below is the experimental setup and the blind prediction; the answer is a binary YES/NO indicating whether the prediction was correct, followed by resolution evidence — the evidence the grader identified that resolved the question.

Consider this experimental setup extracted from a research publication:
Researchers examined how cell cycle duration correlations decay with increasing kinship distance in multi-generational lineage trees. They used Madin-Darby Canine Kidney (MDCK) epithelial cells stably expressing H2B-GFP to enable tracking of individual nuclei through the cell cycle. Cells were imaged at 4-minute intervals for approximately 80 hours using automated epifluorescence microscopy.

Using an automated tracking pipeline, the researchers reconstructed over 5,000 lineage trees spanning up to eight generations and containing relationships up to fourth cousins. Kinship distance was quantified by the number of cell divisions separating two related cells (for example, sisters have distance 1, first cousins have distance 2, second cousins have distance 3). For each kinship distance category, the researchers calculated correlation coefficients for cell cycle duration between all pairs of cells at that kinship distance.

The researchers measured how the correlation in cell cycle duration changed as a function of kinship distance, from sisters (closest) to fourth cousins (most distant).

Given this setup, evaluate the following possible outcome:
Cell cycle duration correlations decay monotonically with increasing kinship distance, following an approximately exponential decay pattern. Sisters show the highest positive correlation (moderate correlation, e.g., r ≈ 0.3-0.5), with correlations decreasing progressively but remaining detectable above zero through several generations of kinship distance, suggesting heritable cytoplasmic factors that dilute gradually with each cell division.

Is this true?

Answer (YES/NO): NO